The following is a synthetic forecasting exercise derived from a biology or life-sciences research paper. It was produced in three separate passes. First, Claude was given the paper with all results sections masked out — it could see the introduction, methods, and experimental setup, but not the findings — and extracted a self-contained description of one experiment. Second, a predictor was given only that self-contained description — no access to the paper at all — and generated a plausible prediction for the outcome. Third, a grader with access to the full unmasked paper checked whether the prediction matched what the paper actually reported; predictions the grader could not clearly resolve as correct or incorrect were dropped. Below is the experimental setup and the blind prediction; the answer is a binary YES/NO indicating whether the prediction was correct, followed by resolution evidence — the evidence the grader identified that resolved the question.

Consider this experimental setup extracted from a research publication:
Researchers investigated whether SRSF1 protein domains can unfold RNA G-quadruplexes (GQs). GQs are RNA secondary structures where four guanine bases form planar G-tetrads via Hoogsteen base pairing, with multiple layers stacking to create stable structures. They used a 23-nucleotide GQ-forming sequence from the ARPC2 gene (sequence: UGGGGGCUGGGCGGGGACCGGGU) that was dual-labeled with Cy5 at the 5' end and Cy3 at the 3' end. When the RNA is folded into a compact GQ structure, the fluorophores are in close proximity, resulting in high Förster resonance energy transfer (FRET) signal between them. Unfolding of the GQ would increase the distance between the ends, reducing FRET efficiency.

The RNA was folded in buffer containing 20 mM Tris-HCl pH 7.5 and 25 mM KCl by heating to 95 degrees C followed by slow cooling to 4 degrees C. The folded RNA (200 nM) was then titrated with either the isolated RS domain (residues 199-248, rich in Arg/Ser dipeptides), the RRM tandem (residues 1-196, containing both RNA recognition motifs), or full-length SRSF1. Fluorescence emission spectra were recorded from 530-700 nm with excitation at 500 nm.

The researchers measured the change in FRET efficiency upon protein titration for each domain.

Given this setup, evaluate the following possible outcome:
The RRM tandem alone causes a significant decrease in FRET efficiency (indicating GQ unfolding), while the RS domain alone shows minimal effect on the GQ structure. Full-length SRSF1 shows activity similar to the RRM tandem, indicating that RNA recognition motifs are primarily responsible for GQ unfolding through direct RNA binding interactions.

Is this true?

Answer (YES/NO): NO